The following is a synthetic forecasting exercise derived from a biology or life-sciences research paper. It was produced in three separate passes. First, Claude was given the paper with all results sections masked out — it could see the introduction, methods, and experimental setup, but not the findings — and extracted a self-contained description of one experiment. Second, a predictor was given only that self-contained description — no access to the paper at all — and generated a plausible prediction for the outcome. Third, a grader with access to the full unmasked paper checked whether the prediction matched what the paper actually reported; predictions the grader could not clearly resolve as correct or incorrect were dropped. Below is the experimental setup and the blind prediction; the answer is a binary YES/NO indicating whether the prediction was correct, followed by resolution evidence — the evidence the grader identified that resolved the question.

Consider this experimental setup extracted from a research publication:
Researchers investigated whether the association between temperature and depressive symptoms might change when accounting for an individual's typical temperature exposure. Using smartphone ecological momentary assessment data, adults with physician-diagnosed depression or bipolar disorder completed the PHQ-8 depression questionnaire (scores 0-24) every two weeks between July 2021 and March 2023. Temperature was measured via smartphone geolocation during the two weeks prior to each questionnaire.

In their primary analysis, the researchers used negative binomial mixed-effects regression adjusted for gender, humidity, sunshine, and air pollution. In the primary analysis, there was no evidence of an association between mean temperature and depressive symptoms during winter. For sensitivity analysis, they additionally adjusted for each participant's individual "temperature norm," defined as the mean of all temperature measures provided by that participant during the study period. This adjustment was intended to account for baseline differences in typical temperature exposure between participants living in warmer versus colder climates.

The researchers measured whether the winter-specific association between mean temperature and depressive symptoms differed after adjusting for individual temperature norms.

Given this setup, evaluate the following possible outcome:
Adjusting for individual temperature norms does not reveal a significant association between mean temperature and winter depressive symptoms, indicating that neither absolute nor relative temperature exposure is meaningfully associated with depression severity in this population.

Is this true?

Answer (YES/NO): NO